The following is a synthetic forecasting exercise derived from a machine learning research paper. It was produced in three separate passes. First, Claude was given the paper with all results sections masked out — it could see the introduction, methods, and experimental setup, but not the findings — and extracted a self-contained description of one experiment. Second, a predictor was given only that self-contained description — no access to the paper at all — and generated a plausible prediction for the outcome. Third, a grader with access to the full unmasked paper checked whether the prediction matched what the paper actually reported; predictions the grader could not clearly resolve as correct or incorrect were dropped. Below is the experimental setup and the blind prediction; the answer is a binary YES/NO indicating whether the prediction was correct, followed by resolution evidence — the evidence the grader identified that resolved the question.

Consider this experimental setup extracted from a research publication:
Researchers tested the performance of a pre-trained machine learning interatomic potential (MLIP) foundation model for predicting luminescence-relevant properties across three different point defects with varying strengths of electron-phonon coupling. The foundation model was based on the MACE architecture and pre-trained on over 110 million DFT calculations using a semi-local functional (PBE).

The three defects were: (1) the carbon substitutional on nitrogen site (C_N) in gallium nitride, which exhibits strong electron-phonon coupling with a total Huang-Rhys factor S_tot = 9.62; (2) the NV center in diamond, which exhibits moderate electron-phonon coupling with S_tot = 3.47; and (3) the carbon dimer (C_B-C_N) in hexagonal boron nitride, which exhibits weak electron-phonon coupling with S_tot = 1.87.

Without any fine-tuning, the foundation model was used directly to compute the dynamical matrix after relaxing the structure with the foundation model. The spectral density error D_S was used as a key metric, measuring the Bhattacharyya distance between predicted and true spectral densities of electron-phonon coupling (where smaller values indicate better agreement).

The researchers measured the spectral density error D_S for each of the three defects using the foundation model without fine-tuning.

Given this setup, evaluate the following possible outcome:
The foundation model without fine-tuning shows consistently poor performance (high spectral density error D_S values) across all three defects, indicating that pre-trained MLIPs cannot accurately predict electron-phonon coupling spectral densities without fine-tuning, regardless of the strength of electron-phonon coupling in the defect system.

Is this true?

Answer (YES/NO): NO